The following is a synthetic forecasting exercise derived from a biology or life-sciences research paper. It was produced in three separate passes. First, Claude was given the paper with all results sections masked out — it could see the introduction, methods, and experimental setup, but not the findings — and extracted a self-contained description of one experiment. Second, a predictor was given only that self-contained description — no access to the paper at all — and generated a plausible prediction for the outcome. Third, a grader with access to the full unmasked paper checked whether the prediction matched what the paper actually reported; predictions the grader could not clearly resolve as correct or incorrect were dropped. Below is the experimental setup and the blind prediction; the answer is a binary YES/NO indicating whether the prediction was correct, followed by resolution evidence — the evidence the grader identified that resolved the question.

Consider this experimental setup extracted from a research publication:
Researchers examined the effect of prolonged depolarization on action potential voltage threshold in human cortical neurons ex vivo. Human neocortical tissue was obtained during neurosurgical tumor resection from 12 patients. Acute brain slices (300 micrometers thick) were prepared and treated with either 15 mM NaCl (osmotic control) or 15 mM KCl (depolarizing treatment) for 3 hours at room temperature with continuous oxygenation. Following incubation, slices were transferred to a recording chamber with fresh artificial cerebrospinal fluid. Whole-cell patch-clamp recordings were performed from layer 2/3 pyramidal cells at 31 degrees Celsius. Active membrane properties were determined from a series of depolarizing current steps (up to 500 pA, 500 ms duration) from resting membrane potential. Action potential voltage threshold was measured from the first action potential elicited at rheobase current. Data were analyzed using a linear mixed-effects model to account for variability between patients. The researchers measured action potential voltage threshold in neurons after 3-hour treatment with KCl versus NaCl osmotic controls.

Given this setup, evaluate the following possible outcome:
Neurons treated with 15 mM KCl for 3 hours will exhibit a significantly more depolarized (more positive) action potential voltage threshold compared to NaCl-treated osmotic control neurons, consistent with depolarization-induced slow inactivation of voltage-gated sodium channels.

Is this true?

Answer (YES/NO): YES